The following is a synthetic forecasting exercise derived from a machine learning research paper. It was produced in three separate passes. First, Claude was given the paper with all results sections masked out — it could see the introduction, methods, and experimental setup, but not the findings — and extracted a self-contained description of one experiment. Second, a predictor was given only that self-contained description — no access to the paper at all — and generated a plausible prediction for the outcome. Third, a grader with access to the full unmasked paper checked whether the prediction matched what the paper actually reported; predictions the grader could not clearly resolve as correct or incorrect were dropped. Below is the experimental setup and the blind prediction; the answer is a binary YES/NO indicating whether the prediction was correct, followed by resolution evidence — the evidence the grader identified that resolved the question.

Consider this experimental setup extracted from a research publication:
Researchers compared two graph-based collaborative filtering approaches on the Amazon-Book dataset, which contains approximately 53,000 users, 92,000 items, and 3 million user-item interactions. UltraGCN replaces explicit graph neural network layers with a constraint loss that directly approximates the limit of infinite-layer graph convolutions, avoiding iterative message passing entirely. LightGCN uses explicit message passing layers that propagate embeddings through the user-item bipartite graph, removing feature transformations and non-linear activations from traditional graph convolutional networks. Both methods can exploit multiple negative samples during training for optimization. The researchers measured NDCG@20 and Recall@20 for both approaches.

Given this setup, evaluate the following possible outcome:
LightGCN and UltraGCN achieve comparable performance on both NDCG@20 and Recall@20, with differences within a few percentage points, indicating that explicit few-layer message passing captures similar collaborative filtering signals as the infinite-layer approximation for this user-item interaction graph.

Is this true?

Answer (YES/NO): NO